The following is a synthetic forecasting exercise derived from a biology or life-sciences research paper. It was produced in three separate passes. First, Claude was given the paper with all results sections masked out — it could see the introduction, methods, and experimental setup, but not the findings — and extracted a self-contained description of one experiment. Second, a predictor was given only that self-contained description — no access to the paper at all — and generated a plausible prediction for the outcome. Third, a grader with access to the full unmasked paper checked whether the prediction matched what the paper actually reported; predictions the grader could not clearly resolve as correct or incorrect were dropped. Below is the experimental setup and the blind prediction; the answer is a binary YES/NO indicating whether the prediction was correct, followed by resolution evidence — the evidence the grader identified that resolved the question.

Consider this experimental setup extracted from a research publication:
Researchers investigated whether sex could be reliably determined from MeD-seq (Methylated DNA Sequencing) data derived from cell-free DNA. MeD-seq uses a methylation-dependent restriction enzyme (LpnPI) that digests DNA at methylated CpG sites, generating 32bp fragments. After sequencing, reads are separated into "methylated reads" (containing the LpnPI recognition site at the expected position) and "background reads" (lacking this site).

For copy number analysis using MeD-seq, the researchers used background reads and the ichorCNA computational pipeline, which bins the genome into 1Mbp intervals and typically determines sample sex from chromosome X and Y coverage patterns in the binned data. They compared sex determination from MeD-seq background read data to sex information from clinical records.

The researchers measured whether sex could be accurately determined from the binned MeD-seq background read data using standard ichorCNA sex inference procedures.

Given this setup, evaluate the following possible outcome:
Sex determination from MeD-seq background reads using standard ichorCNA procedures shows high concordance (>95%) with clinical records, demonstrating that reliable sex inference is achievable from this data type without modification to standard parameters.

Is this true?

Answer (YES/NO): NO